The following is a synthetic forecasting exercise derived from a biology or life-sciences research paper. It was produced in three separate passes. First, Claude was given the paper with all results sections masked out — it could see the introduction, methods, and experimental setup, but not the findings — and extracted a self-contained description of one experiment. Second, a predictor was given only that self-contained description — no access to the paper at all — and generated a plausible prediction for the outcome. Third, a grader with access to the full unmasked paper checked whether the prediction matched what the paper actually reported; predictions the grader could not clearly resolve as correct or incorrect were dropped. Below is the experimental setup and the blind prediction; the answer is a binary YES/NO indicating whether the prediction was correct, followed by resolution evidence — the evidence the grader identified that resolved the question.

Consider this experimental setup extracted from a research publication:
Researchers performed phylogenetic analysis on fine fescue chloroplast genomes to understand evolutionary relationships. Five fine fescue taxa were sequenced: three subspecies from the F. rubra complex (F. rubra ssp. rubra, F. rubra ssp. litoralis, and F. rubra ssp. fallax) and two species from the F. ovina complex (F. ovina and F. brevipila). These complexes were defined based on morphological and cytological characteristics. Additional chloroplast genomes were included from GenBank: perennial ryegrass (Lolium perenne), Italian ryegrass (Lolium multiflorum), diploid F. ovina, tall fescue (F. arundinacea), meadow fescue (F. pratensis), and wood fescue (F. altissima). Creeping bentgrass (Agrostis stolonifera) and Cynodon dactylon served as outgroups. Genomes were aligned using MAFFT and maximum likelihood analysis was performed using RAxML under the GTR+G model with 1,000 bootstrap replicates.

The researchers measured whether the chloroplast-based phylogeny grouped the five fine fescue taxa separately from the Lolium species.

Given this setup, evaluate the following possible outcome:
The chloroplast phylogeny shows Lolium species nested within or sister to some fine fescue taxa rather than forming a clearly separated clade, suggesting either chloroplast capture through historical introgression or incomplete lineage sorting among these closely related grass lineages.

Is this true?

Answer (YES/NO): NO